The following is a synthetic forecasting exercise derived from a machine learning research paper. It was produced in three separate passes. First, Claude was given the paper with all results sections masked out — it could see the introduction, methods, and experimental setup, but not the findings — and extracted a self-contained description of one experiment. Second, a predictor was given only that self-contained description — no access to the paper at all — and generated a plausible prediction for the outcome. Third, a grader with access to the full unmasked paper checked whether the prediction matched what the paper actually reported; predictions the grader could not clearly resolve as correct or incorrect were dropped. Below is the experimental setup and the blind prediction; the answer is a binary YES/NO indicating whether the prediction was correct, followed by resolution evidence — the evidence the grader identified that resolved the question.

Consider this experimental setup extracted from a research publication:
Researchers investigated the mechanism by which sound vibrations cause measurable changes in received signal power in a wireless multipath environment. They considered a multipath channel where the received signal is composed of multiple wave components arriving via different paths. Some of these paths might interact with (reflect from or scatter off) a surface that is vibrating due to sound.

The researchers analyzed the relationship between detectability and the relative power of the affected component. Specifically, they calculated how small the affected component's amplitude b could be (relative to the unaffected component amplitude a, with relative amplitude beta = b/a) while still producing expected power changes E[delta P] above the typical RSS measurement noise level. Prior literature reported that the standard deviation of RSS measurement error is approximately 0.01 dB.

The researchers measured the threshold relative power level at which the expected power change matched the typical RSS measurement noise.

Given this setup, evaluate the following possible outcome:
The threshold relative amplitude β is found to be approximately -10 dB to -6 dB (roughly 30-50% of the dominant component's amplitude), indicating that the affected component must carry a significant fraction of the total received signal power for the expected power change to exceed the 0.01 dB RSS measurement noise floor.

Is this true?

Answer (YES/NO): YES